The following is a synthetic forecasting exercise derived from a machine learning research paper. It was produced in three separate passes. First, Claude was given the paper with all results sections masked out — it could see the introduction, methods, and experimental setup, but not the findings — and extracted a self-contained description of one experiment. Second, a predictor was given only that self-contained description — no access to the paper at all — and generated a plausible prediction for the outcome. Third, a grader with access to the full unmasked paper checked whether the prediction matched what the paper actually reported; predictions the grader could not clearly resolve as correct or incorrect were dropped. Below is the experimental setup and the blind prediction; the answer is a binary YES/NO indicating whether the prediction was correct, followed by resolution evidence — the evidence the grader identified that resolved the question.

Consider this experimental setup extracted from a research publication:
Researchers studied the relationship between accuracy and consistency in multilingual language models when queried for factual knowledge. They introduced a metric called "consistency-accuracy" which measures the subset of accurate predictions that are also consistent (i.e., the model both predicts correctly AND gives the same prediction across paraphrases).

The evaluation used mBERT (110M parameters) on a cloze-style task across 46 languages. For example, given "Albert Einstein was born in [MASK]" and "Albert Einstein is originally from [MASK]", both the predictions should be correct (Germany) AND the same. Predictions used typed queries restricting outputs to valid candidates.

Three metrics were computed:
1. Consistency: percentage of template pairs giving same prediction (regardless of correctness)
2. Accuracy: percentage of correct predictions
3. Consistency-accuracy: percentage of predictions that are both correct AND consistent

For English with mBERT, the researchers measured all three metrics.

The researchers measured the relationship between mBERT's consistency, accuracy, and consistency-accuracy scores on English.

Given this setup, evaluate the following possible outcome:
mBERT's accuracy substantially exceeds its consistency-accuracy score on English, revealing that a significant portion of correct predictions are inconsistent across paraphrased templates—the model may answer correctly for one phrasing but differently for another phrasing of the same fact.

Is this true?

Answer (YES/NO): YES